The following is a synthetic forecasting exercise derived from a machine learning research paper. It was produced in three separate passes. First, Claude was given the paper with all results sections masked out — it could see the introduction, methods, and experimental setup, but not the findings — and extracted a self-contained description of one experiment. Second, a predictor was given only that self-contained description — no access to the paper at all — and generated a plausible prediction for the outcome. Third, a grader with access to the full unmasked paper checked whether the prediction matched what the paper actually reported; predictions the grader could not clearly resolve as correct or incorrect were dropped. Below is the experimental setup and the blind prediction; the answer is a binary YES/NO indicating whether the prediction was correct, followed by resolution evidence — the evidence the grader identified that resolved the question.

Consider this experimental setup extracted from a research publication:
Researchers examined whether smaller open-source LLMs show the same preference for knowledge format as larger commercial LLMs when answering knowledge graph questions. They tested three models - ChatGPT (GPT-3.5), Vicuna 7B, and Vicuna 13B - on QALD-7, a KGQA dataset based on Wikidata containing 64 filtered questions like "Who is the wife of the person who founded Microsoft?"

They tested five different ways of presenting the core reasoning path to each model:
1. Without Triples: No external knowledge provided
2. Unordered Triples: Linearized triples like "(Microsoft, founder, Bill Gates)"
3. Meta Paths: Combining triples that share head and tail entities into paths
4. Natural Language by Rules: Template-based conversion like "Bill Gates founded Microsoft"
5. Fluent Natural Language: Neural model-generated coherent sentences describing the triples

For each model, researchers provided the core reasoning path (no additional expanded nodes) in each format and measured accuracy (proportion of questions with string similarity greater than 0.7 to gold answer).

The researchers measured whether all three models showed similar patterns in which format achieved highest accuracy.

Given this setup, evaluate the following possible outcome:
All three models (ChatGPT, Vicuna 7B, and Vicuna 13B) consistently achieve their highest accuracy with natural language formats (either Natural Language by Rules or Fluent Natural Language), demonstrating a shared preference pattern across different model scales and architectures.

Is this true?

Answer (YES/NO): NO